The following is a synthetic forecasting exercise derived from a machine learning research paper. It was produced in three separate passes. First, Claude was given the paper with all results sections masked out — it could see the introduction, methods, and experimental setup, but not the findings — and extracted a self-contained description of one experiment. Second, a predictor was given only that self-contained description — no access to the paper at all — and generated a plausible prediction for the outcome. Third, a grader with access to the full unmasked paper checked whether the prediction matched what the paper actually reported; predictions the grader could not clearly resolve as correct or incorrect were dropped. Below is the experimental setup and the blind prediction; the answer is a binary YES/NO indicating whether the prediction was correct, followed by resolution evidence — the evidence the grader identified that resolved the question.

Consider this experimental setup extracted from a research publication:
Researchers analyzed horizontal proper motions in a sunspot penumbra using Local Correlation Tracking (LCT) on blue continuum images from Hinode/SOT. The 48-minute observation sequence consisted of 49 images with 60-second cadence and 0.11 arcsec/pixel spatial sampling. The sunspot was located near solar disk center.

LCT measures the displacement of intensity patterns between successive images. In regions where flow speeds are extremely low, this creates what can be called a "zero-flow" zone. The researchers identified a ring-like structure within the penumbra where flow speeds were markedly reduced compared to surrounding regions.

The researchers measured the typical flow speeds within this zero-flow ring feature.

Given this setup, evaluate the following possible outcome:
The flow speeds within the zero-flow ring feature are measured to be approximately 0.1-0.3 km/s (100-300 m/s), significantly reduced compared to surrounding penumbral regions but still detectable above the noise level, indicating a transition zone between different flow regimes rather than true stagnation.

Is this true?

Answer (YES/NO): NO